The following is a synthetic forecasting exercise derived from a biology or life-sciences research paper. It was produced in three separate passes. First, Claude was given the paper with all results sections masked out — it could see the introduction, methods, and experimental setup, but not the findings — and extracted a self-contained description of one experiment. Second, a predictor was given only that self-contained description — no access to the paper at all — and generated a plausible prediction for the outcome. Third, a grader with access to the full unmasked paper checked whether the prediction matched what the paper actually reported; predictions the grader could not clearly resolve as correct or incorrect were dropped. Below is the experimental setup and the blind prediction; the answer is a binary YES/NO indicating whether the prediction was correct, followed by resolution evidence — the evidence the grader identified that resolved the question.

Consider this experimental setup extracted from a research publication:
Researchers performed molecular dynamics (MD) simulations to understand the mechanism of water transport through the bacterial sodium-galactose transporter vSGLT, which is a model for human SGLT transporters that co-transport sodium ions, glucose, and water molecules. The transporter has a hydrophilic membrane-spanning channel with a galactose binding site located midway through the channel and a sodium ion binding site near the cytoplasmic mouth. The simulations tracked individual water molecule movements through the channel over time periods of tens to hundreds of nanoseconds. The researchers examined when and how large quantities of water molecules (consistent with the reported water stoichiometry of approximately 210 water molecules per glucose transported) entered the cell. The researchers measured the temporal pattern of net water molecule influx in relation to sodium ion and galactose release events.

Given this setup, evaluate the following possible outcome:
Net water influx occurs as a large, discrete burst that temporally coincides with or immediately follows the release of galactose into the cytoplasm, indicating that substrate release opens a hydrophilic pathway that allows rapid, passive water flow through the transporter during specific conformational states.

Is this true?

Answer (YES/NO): YES